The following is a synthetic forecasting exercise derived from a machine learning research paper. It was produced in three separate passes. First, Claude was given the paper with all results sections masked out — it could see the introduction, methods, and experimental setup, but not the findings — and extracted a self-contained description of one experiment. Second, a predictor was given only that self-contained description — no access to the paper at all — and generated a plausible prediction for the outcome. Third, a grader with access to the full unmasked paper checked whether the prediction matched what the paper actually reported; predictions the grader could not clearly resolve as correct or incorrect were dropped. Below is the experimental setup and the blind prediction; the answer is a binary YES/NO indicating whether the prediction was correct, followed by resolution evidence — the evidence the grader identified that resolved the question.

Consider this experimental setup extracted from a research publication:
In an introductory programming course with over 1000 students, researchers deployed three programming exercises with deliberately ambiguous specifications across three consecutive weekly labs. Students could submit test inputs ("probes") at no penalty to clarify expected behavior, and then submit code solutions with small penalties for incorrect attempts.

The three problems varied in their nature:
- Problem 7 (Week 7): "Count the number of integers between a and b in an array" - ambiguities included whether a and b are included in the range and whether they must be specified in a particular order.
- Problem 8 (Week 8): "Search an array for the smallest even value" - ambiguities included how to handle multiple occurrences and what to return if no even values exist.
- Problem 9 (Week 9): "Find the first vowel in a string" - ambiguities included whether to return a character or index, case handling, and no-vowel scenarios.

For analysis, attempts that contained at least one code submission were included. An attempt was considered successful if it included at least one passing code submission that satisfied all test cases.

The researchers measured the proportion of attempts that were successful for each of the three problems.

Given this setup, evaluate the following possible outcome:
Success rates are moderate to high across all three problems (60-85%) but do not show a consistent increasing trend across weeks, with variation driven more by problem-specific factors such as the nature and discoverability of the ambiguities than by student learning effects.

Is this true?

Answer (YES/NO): NO